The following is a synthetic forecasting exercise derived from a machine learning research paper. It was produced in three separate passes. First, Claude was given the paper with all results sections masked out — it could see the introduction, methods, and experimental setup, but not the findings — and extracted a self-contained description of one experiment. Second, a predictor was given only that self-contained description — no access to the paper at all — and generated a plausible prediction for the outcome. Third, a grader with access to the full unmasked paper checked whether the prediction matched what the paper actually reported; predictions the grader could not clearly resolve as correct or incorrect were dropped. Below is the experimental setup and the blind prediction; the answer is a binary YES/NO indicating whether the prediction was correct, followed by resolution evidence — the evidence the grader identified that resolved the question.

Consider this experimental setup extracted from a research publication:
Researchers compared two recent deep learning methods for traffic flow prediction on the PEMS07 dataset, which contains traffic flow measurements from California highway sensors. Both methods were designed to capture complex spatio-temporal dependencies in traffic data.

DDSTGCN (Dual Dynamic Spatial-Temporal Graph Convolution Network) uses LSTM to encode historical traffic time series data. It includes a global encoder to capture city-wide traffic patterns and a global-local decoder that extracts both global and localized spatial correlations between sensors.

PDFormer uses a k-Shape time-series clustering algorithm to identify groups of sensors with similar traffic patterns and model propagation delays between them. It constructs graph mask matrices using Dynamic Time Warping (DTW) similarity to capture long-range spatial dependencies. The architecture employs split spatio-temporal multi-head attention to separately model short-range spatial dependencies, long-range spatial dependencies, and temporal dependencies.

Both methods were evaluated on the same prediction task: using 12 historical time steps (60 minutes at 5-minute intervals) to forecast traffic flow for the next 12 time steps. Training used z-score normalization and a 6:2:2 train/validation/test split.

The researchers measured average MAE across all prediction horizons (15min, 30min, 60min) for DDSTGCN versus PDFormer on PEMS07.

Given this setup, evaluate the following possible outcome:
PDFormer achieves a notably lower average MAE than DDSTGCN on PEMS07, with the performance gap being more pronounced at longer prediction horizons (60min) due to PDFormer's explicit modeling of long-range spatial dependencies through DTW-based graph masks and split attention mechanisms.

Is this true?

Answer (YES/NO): NO